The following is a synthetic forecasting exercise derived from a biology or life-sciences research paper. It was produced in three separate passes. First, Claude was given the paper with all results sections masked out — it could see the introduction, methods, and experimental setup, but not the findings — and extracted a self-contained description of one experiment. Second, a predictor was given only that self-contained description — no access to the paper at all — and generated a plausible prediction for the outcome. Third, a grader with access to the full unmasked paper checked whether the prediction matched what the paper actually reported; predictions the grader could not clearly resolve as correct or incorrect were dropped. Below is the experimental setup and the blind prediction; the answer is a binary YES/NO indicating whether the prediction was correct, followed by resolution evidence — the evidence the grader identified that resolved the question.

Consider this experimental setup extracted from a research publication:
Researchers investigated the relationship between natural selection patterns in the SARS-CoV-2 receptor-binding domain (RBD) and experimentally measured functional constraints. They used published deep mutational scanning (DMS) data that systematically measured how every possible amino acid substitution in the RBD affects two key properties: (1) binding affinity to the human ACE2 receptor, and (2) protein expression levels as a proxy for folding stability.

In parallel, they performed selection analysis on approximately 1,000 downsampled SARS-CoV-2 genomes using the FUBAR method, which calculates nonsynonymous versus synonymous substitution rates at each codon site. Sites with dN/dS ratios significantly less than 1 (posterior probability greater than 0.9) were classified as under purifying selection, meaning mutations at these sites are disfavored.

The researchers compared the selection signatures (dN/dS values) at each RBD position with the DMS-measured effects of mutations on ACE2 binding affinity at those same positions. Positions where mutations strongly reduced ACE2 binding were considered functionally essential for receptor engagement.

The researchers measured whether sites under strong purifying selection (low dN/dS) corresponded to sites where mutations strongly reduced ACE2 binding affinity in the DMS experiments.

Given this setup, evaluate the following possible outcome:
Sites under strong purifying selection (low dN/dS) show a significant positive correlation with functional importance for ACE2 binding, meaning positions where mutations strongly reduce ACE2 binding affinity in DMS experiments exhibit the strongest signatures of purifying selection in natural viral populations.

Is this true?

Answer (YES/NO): YES